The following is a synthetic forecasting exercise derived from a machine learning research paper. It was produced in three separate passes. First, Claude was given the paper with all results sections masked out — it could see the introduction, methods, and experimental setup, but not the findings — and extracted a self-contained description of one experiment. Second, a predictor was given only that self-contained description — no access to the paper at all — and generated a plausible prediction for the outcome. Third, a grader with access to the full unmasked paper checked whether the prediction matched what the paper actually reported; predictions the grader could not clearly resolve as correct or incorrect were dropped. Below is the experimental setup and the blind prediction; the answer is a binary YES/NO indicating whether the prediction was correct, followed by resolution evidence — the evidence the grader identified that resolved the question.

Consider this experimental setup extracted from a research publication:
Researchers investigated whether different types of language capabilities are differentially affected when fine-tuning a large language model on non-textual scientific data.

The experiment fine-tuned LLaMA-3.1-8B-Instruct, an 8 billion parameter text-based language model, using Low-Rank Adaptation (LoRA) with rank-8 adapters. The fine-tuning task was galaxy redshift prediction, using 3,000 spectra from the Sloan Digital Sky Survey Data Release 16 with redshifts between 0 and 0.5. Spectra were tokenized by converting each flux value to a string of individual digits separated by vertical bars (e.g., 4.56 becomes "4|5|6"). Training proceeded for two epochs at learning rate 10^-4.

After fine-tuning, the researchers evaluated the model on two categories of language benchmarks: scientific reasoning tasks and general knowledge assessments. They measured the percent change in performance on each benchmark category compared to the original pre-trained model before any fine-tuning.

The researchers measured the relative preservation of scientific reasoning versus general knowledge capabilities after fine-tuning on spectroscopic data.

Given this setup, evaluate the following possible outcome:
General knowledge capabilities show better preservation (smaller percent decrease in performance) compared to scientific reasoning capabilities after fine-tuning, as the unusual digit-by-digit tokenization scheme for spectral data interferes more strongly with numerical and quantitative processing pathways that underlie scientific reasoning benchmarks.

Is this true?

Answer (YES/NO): YES